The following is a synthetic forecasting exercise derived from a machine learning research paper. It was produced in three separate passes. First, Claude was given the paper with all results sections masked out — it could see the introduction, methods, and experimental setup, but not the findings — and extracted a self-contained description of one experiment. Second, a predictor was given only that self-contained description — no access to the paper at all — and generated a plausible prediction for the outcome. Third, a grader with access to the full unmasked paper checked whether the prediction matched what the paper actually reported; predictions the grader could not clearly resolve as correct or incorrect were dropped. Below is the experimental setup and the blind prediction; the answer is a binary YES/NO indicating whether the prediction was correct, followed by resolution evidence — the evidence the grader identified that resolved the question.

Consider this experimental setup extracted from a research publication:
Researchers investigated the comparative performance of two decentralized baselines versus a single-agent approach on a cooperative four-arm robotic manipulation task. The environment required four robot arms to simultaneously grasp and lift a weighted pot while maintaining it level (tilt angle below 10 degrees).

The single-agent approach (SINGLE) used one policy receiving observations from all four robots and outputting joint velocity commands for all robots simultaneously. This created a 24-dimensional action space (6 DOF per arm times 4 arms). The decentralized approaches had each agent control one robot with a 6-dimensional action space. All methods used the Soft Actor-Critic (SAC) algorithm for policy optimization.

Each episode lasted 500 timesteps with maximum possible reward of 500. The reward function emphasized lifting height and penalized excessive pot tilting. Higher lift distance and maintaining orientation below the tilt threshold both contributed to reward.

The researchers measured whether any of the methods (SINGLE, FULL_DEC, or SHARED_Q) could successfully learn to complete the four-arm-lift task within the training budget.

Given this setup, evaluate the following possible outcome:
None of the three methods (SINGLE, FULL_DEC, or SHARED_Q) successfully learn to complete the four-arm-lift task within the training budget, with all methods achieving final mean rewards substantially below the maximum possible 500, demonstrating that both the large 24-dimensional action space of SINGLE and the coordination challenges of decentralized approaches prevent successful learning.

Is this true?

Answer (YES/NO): YES